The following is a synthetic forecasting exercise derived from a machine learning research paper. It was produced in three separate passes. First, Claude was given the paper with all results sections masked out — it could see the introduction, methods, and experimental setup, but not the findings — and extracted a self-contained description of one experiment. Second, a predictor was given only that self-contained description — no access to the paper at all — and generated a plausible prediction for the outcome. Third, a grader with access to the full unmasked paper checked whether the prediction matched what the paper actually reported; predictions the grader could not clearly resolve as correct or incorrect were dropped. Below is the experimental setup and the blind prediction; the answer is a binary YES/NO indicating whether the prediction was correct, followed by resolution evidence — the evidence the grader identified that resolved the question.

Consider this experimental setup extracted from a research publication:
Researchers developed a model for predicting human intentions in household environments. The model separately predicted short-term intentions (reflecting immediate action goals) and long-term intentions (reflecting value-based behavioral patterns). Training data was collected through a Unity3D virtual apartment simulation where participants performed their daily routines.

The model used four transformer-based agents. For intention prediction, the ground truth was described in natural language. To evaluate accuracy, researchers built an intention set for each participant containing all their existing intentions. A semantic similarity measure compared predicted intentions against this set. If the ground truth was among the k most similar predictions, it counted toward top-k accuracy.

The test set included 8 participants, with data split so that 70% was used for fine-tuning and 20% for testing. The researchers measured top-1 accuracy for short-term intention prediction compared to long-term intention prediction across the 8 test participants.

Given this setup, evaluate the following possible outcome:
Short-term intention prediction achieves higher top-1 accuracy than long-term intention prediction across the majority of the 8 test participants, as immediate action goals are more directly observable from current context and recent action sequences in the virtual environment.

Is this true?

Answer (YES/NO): NO